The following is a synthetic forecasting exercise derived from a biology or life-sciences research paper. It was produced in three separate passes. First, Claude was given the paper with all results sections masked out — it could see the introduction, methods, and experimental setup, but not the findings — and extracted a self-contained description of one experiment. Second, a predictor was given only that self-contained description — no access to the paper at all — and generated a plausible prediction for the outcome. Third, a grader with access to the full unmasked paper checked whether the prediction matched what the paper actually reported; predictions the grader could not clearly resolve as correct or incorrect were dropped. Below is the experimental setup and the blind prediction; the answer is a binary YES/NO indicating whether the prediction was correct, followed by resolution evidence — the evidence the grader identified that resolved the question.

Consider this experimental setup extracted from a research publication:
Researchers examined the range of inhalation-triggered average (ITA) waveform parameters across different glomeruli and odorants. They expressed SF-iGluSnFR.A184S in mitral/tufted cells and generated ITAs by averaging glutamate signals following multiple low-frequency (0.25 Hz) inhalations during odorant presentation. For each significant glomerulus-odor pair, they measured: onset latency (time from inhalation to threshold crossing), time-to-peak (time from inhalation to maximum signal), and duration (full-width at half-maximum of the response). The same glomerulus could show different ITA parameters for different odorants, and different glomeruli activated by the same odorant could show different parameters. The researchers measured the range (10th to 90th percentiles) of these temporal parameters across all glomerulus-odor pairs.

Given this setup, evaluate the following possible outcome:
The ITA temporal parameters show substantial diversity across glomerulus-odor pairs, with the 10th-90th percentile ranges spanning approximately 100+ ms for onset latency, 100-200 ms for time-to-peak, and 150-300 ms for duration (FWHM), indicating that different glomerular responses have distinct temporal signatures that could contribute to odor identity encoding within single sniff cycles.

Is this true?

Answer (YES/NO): NO